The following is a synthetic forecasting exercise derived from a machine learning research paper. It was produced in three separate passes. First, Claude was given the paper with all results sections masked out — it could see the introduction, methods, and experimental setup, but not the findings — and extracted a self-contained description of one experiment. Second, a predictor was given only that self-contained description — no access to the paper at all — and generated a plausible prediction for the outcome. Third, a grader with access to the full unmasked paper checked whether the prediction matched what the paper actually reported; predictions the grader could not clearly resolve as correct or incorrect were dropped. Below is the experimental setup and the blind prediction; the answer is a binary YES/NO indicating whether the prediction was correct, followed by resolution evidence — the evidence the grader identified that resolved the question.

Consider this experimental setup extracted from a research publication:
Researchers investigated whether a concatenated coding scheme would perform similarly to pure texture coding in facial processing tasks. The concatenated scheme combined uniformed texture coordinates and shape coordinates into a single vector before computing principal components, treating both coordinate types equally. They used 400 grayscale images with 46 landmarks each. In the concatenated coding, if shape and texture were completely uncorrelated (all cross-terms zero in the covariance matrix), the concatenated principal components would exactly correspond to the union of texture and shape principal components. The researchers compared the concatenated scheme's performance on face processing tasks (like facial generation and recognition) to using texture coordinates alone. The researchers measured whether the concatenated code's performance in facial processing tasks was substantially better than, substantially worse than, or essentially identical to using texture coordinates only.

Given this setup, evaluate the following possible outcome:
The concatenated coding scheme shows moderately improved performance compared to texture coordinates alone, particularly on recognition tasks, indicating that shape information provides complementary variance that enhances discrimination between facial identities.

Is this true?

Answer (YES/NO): NO